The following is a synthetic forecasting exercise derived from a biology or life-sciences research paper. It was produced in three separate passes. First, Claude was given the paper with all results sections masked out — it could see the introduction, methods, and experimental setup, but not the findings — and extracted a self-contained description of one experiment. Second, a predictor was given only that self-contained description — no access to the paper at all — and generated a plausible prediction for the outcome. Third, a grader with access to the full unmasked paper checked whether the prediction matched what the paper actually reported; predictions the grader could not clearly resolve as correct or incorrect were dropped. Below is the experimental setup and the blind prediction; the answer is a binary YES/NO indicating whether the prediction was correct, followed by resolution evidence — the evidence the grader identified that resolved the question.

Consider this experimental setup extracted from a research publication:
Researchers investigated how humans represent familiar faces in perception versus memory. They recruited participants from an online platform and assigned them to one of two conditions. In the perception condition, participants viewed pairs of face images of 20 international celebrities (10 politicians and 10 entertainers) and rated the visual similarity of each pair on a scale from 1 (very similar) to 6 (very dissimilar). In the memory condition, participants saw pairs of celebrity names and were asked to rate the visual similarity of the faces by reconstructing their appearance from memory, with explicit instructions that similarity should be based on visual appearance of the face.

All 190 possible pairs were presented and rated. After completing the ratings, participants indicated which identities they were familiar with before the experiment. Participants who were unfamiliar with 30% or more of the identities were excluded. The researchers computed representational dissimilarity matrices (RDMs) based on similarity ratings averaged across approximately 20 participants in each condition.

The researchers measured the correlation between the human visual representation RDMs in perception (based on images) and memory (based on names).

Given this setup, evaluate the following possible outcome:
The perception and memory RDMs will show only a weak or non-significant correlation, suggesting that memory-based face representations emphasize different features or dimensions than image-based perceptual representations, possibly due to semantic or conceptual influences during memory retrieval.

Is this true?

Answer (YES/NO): NO